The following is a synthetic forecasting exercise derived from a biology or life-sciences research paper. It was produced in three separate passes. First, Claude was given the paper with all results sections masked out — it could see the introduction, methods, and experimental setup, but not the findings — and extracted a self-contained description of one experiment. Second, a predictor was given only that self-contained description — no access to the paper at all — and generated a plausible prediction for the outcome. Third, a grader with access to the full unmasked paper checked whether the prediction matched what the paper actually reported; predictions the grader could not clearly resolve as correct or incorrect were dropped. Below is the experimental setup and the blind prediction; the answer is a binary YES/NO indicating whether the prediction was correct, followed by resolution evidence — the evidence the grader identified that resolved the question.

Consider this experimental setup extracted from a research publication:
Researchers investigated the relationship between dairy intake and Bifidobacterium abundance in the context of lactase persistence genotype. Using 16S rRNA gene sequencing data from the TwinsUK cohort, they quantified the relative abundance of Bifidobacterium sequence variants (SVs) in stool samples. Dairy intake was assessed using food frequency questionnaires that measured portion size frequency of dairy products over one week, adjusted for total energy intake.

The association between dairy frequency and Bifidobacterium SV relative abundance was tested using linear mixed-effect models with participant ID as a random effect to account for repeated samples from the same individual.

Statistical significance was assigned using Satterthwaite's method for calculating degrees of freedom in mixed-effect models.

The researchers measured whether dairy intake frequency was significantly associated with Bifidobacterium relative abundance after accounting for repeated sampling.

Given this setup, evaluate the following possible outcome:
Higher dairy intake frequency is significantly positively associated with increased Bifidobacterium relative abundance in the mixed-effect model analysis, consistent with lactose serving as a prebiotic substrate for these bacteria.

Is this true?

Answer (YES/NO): NO